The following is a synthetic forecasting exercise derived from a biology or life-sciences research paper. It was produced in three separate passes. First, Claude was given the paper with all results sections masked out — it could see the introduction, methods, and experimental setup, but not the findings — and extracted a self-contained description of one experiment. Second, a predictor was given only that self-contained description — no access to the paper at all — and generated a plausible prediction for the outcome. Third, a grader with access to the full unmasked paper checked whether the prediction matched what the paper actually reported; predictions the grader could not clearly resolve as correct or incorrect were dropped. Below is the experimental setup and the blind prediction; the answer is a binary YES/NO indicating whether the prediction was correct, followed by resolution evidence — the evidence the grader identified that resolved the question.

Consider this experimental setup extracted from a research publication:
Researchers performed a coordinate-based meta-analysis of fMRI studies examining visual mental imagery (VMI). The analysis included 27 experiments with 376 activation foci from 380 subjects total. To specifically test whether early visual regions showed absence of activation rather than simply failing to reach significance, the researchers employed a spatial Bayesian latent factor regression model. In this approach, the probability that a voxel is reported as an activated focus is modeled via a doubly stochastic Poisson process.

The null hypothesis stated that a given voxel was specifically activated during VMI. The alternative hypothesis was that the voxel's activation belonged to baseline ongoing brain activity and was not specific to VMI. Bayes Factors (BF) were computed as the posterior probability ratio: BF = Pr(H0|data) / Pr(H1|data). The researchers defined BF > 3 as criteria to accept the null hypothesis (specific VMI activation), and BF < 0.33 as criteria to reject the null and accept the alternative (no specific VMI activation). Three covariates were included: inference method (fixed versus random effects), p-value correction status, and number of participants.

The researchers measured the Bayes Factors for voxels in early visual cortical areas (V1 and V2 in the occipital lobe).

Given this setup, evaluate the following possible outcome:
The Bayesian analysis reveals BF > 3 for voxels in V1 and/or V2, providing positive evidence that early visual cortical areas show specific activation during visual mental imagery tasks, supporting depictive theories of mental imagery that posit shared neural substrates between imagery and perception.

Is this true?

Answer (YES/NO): NO